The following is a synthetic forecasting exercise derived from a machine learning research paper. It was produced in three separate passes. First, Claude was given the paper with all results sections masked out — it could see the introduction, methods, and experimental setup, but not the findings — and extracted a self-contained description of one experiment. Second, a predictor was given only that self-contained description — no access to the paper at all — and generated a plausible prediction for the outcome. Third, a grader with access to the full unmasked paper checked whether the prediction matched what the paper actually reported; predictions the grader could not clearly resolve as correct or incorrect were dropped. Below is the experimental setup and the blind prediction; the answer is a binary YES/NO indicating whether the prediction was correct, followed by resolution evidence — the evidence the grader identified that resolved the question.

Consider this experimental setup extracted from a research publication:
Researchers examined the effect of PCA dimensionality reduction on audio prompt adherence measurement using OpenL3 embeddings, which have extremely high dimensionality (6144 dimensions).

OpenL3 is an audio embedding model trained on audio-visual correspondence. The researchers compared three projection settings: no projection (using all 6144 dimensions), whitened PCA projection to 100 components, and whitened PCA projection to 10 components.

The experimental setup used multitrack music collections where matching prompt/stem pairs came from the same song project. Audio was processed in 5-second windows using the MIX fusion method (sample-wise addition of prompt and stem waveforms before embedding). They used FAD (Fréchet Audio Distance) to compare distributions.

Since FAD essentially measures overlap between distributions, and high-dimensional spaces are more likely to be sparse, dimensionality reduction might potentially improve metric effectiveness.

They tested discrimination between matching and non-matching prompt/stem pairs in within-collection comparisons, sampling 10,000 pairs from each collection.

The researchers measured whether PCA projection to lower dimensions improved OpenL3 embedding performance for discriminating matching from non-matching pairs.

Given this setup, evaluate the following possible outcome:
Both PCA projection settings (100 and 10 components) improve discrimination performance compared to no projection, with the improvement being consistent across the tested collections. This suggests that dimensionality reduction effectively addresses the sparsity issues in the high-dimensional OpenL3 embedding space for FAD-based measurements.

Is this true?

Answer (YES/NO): NO